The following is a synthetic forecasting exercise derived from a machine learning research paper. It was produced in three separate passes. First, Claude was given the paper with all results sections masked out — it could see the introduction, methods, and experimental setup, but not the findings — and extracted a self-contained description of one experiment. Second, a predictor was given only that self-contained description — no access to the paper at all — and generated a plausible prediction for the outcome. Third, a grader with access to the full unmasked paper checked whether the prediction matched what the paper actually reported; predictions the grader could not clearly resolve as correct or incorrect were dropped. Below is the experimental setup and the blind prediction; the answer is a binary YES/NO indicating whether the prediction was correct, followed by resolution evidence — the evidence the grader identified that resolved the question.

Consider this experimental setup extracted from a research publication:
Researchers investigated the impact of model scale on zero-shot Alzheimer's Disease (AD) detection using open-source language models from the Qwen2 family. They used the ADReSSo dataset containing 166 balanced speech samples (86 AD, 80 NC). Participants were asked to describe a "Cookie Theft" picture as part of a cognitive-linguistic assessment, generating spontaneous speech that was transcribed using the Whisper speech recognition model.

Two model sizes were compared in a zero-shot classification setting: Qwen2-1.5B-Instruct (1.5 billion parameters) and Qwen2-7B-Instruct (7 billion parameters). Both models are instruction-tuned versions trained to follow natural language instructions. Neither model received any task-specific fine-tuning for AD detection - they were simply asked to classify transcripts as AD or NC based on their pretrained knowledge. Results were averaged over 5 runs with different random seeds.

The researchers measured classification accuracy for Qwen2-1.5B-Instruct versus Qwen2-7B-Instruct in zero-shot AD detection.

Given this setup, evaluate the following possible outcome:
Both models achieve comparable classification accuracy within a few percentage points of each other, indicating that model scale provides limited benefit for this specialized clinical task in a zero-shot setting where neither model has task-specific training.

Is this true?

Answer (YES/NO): YES